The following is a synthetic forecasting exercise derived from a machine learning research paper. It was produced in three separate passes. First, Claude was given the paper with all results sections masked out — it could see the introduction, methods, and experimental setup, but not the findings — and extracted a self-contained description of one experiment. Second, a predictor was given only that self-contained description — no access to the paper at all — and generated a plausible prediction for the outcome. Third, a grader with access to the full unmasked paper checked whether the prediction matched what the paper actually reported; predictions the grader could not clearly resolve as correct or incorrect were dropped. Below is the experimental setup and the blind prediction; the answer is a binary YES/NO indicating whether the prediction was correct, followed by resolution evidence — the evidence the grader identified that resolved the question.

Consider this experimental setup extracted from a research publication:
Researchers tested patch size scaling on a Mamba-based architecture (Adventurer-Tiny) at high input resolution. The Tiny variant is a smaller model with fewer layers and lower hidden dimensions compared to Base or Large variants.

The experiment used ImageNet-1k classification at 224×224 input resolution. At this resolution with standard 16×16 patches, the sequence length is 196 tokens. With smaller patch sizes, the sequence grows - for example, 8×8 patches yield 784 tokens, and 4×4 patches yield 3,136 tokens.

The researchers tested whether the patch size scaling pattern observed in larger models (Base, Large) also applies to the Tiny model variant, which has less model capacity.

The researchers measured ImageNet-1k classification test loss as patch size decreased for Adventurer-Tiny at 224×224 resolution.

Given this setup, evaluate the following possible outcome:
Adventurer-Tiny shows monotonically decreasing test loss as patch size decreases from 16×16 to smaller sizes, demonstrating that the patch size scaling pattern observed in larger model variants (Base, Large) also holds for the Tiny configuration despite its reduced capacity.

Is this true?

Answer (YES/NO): YES